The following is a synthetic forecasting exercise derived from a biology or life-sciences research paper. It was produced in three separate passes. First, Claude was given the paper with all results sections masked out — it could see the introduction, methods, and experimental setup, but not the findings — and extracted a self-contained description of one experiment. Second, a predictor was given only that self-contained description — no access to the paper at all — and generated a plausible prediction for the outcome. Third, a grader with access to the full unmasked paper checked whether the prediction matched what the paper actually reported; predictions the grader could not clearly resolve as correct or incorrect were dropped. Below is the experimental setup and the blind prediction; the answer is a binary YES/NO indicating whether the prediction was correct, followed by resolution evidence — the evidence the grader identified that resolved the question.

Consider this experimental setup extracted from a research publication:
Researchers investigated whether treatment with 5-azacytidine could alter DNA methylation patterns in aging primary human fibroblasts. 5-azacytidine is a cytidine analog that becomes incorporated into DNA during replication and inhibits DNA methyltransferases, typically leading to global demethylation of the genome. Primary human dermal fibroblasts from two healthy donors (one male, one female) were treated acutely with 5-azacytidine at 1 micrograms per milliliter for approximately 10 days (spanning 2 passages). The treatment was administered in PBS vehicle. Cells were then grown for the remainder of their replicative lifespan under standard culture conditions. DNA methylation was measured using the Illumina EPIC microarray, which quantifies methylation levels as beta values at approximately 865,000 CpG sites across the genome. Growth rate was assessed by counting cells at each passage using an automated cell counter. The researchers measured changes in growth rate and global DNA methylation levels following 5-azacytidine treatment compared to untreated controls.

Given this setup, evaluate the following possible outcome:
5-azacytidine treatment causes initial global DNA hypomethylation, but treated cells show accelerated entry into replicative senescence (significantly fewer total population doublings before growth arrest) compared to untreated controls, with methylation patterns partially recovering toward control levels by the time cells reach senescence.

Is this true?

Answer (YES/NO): NO